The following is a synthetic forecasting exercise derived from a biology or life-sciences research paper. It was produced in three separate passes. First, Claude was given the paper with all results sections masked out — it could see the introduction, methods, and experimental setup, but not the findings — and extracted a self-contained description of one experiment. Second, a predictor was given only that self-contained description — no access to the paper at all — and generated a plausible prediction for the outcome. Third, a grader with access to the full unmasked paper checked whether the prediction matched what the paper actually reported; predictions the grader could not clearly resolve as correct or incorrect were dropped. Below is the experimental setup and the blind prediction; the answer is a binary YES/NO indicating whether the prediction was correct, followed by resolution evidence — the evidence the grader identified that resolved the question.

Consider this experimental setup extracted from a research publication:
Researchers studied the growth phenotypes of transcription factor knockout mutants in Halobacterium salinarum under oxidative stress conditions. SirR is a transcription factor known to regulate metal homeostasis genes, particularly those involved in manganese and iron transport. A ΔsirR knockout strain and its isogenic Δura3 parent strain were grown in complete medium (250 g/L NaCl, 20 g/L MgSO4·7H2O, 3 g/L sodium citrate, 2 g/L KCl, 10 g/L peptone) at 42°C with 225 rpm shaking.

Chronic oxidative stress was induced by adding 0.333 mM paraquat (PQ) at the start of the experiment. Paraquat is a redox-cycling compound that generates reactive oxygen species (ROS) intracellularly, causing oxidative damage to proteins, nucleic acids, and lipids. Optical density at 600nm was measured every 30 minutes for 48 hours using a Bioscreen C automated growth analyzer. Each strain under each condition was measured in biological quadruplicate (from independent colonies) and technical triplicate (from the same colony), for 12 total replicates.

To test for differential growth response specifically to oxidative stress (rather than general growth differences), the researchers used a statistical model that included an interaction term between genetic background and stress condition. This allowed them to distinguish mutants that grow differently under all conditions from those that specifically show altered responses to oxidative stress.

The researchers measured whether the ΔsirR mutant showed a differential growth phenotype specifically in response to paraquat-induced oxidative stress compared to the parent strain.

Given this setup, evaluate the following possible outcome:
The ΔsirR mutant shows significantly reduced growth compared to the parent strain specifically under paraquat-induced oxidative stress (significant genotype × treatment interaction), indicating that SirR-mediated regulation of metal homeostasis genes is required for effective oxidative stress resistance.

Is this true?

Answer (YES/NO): YES